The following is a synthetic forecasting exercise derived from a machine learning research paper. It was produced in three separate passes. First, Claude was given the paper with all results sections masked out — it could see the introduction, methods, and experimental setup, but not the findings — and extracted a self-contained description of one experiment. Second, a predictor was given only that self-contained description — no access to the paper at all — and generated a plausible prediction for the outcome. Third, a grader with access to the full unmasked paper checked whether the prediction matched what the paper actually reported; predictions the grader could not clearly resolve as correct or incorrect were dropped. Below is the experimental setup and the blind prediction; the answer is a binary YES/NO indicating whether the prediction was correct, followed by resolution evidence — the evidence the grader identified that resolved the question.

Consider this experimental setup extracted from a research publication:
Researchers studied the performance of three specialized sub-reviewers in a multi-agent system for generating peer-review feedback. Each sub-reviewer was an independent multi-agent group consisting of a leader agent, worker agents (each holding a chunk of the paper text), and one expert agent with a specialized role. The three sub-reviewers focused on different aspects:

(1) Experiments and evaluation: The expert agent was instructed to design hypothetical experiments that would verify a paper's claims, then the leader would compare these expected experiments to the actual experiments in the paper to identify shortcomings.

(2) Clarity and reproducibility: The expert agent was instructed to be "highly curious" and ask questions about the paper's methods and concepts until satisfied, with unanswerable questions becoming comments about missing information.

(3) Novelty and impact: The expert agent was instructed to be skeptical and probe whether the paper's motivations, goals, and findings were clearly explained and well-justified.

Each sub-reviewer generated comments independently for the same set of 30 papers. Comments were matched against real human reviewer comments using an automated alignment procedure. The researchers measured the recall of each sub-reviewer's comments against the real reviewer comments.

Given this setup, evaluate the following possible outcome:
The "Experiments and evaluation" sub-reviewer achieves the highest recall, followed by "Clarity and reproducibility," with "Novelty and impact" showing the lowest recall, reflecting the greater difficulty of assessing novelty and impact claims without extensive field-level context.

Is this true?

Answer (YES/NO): NO